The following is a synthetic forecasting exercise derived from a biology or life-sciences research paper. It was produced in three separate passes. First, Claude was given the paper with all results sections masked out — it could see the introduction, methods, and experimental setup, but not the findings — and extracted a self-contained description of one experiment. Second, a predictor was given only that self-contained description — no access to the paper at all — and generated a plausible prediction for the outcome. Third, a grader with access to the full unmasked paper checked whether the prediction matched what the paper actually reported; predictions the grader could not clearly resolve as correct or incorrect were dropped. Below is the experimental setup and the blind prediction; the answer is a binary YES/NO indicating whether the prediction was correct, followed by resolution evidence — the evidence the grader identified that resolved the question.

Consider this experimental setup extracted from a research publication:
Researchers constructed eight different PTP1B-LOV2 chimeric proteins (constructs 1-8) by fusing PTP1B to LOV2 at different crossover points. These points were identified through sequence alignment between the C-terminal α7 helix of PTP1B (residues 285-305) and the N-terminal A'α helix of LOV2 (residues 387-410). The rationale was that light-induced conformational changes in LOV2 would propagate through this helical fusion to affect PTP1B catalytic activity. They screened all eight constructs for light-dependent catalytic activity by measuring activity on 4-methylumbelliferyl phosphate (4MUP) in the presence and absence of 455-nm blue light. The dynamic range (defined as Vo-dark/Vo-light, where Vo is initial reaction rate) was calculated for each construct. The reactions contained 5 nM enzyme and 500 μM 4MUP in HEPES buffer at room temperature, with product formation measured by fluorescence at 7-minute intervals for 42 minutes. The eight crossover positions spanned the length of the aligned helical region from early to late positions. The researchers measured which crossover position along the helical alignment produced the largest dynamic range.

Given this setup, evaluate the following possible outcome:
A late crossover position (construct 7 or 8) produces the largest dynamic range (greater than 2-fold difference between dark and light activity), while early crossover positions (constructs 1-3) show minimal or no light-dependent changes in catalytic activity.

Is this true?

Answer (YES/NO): NO